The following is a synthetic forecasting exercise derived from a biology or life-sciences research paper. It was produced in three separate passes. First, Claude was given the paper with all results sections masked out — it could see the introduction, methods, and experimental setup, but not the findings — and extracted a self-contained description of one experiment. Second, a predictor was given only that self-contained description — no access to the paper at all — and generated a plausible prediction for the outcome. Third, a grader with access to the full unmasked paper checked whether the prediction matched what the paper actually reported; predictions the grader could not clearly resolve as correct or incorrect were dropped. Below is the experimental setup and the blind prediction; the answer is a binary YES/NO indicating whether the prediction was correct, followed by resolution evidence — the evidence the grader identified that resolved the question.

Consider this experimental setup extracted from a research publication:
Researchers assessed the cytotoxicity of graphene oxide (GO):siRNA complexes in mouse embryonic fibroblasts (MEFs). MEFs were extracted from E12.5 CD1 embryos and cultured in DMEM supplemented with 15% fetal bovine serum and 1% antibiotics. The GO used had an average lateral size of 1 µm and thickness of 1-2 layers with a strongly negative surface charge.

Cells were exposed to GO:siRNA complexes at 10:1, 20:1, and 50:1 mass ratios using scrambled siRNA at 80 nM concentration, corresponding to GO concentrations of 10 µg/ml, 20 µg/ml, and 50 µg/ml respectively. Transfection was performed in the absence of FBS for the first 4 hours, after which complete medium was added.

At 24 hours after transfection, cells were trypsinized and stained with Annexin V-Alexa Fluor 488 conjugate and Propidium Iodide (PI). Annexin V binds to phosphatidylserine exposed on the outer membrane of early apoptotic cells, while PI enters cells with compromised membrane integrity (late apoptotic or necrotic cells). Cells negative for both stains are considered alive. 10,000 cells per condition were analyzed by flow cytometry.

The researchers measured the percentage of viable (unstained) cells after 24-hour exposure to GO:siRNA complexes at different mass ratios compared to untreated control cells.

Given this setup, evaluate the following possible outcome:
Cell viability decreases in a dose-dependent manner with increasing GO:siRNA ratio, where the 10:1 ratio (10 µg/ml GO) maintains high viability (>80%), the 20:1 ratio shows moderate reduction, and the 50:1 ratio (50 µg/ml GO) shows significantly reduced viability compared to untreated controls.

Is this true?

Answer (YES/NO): NO